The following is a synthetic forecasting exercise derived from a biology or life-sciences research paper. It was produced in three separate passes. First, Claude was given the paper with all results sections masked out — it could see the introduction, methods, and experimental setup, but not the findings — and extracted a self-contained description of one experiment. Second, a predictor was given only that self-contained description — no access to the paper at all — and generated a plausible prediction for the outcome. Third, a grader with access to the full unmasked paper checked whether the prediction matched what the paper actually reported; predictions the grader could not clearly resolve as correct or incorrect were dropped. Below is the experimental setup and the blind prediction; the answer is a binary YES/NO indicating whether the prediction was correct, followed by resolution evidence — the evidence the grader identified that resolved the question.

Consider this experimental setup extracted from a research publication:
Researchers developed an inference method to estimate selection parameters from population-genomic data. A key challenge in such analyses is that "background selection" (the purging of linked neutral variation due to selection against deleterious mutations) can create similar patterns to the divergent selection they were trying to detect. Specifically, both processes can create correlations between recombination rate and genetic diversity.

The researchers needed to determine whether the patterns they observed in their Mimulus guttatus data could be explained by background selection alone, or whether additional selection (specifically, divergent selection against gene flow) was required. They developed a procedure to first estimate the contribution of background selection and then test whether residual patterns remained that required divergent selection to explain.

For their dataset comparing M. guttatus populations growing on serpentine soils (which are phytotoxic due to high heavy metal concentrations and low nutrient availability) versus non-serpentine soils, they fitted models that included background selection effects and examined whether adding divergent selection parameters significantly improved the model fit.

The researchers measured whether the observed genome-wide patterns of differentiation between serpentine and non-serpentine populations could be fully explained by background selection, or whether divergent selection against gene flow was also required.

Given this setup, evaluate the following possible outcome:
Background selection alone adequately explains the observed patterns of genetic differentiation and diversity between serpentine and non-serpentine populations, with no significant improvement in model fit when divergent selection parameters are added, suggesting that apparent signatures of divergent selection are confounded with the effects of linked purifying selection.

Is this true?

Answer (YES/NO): NO